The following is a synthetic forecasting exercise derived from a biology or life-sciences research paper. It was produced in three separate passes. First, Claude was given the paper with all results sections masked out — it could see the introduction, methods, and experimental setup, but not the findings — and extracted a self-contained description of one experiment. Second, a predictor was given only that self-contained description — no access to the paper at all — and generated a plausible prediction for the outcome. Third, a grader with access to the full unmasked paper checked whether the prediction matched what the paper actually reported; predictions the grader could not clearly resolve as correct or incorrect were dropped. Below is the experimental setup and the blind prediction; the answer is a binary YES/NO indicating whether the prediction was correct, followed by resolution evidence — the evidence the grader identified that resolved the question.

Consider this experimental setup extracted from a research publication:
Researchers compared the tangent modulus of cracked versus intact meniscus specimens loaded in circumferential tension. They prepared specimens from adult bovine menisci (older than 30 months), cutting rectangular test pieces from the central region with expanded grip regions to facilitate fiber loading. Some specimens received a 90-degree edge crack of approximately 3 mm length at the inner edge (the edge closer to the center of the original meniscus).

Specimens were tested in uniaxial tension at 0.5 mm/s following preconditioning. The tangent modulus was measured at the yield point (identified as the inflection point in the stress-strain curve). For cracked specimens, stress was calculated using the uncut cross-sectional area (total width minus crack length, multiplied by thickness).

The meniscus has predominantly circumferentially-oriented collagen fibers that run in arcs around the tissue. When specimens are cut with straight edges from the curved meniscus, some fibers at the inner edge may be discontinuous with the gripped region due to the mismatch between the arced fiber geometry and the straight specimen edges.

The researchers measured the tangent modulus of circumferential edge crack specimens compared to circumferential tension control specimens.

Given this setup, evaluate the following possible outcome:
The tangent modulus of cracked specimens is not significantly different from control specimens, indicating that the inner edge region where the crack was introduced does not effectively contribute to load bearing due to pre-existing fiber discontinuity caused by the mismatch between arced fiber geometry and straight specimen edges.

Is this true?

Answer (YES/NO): NO